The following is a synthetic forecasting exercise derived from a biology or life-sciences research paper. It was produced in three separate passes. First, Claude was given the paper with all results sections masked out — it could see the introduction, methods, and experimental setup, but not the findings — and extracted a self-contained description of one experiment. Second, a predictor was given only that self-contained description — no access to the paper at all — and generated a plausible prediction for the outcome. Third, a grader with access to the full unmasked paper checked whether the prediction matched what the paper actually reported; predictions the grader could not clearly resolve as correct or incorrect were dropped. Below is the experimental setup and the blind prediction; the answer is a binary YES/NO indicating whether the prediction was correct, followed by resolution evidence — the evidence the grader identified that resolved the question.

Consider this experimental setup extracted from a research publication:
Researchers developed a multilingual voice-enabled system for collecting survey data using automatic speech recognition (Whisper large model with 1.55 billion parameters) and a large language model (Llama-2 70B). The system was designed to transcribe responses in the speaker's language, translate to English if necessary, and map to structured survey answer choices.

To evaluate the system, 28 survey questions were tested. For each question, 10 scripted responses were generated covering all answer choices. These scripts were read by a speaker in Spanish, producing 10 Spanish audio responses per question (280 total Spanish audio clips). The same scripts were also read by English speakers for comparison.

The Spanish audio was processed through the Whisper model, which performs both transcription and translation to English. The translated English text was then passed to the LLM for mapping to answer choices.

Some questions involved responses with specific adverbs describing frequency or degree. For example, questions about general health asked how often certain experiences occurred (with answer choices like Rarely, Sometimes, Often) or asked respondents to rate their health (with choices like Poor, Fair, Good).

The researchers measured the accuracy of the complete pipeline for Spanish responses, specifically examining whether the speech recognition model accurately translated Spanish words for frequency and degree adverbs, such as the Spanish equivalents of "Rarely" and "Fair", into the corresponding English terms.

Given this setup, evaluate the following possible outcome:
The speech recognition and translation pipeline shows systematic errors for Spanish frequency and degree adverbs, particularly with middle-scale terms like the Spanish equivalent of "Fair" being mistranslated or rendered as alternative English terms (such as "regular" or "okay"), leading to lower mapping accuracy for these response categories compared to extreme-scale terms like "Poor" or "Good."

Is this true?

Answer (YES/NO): NO